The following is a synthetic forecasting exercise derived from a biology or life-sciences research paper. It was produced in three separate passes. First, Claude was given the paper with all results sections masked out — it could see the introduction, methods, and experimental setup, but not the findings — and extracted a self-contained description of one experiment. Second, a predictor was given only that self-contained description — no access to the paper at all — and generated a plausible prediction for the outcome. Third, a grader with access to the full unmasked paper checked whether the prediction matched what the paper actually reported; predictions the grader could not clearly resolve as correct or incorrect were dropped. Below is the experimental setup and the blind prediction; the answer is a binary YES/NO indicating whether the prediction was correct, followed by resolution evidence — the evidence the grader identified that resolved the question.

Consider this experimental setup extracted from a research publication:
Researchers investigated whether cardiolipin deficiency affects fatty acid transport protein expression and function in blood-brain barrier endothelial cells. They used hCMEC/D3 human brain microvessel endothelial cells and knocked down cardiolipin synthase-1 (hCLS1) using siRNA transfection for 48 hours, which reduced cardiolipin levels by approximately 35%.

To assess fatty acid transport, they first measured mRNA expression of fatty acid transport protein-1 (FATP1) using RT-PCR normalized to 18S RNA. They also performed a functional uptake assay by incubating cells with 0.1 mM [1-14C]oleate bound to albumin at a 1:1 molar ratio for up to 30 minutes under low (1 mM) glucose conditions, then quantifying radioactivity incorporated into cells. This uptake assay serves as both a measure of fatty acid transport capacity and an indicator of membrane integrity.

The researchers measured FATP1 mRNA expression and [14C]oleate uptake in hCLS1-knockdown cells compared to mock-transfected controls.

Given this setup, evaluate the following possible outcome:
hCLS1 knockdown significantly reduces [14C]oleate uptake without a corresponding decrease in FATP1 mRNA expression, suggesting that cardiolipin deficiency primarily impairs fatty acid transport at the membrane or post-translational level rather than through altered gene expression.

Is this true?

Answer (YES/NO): NO